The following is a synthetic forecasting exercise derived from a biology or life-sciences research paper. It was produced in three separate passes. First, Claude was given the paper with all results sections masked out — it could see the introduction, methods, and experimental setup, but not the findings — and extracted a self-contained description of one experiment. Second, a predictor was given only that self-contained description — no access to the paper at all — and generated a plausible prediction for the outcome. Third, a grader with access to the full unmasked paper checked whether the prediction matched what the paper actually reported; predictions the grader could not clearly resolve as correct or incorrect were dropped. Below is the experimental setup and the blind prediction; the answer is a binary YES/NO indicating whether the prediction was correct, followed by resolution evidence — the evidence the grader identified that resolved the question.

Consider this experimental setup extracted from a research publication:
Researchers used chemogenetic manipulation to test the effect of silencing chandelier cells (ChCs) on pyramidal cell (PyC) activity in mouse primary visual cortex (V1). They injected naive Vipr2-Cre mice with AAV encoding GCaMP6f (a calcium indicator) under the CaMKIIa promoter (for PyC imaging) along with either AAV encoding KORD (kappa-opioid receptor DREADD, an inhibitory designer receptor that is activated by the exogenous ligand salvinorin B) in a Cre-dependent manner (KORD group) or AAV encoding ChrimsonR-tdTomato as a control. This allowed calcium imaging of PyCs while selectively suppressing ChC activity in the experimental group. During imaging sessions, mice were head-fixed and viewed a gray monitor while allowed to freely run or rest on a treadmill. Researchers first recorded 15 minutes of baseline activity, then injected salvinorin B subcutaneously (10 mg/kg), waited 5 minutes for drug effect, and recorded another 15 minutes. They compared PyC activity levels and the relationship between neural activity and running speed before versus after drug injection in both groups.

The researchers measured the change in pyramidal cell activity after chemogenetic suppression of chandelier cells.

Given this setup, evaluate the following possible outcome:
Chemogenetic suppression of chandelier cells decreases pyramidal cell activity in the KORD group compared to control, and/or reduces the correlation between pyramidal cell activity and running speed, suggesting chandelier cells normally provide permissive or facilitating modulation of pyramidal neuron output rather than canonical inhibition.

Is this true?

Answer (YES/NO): NO